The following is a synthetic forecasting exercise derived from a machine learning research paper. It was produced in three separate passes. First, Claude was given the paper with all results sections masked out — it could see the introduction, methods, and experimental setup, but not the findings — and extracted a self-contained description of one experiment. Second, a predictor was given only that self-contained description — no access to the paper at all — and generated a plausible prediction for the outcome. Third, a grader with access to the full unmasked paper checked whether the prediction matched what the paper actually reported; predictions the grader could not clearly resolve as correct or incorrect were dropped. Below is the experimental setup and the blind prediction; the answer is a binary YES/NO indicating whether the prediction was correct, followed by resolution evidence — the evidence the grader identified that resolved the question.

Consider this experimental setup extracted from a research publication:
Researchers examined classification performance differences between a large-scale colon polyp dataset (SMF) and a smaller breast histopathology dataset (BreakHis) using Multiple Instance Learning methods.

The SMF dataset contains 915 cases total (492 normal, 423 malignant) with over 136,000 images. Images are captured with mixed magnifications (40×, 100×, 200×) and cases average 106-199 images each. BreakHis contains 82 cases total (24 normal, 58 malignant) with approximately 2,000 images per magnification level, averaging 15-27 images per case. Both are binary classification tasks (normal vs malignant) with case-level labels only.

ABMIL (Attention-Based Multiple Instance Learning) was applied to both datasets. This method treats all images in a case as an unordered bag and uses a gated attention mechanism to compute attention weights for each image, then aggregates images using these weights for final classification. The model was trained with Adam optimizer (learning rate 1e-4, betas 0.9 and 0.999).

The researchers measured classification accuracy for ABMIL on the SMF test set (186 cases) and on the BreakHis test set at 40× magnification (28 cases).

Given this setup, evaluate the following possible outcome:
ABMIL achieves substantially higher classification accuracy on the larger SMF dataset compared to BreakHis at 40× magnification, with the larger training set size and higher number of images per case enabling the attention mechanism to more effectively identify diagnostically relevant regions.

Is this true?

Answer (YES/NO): YES